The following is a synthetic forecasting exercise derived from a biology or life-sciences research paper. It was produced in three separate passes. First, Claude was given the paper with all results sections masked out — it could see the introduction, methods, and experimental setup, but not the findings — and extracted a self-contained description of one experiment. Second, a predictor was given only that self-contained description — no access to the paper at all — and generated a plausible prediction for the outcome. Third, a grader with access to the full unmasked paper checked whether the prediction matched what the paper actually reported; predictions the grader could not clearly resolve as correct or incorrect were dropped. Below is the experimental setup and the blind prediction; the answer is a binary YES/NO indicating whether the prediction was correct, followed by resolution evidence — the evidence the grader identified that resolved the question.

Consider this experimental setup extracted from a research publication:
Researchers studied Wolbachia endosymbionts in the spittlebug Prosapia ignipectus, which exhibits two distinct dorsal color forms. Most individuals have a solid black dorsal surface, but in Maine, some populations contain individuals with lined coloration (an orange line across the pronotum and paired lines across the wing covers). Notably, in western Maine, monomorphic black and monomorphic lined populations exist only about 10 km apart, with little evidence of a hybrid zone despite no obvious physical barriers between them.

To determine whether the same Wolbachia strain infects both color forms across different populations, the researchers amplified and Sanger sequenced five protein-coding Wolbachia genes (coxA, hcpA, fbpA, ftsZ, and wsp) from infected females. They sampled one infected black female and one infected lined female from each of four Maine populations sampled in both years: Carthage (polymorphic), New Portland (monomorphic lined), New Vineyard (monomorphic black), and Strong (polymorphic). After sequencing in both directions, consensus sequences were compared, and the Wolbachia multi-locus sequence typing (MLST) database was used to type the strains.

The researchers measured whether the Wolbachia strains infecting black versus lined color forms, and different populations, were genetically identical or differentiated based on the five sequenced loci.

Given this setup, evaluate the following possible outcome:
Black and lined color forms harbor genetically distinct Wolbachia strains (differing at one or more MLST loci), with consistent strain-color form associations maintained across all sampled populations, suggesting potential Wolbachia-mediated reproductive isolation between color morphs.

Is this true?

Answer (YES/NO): NO